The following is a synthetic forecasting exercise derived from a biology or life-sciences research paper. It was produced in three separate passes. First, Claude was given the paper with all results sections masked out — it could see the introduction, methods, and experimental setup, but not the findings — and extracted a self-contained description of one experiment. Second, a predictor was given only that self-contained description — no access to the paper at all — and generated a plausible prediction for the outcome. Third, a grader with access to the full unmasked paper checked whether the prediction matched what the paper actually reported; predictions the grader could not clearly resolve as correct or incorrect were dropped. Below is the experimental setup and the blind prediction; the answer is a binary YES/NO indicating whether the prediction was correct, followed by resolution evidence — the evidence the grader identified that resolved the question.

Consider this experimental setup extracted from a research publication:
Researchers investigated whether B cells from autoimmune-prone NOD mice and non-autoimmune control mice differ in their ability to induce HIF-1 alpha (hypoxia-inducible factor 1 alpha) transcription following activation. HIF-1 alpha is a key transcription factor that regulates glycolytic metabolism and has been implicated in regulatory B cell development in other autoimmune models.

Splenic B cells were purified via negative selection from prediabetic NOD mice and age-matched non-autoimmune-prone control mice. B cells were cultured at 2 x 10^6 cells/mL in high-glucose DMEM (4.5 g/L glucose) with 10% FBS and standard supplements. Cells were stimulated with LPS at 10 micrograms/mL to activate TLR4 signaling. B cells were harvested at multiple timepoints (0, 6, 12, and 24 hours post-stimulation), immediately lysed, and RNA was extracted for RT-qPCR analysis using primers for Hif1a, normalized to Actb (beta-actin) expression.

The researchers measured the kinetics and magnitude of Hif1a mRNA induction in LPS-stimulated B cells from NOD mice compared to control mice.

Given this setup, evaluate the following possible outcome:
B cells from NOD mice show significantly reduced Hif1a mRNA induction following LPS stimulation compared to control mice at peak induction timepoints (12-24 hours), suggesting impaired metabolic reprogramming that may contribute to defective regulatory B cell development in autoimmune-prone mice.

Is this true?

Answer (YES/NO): NO